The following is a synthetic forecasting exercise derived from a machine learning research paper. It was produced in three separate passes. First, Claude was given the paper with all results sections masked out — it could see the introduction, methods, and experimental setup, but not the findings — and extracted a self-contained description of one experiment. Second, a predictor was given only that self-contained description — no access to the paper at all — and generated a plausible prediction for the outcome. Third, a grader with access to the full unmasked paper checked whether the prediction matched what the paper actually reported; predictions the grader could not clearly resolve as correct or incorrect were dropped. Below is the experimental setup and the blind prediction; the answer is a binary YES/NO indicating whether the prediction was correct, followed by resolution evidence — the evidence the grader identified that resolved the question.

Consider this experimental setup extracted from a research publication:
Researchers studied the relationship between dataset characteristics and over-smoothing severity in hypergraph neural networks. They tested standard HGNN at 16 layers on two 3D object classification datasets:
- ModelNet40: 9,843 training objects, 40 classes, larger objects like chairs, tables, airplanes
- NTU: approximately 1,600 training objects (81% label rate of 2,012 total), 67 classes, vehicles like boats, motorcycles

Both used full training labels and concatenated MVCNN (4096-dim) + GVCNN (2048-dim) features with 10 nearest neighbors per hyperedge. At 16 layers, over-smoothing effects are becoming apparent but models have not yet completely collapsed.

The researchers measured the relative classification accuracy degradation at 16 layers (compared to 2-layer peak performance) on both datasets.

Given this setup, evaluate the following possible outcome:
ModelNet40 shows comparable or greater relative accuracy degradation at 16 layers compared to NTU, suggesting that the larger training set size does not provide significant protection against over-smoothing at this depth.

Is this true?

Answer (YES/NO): NO